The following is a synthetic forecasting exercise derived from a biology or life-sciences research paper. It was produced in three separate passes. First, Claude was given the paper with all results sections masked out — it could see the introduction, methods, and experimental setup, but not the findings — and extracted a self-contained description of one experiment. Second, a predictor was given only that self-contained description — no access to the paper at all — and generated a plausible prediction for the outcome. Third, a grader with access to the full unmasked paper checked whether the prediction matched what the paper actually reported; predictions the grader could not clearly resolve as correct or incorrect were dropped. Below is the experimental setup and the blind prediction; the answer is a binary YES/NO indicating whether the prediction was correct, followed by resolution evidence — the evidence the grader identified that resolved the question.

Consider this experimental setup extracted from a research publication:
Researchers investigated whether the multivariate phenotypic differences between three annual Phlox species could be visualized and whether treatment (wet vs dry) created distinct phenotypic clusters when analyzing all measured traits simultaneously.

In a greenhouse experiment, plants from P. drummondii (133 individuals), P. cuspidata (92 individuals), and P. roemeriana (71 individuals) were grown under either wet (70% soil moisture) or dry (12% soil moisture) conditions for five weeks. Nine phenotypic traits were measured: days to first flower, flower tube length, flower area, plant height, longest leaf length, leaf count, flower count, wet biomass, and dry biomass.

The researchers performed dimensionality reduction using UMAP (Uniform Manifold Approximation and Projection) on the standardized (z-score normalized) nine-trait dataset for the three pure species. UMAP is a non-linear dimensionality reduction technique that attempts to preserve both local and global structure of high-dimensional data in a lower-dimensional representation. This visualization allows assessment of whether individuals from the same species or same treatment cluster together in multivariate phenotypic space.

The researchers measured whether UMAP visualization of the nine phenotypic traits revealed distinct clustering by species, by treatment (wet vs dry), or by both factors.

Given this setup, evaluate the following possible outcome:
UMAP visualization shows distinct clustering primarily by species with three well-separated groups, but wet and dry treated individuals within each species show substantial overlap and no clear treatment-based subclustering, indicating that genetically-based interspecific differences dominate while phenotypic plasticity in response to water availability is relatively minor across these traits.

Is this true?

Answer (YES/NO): NO